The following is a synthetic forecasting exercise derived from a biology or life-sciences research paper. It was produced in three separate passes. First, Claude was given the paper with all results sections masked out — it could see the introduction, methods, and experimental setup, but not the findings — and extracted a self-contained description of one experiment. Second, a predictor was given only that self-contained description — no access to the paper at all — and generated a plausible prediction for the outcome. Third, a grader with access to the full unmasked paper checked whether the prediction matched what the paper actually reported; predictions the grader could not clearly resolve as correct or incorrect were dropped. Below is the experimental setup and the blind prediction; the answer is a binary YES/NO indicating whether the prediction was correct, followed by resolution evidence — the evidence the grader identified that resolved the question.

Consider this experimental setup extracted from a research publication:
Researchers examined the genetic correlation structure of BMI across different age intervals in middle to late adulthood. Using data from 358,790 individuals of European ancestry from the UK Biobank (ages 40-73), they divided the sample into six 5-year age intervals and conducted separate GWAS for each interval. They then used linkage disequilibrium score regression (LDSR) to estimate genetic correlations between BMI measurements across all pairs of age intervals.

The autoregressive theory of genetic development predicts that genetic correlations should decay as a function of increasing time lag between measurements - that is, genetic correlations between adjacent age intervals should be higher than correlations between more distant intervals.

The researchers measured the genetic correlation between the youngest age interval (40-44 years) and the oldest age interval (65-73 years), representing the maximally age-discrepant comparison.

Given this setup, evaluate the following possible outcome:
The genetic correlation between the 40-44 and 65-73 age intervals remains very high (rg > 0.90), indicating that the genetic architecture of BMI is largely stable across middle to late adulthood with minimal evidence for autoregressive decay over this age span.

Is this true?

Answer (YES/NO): YES